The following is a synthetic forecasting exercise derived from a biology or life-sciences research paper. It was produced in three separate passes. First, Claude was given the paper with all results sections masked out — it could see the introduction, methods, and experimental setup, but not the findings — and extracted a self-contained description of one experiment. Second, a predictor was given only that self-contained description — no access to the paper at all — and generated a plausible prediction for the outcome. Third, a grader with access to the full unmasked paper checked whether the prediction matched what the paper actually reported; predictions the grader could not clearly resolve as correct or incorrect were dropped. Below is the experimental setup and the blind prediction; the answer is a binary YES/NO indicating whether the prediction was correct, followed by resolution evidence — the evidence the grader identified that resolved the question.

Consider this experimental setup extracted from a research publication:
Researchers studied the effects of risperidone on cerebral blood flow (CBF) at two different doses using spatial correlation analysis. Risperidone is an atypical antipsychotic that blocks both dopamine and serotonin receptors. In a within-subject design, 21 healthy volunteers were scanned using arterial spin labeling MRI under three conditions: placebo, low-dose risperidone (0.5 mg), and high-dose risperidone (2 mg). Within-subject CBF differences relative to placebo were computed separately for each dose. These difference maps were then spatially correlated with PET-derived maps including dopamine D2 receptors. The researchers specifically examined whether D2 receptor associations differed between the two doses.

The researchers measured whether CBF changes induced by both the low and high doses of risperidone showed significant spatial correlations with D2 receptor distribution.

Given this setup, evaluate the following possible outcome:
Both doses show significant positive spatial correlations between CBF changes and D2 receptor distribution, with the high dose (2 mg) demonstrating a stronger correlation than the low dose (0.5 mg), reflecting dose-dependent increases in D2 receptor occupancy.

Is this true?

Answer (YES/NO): NO